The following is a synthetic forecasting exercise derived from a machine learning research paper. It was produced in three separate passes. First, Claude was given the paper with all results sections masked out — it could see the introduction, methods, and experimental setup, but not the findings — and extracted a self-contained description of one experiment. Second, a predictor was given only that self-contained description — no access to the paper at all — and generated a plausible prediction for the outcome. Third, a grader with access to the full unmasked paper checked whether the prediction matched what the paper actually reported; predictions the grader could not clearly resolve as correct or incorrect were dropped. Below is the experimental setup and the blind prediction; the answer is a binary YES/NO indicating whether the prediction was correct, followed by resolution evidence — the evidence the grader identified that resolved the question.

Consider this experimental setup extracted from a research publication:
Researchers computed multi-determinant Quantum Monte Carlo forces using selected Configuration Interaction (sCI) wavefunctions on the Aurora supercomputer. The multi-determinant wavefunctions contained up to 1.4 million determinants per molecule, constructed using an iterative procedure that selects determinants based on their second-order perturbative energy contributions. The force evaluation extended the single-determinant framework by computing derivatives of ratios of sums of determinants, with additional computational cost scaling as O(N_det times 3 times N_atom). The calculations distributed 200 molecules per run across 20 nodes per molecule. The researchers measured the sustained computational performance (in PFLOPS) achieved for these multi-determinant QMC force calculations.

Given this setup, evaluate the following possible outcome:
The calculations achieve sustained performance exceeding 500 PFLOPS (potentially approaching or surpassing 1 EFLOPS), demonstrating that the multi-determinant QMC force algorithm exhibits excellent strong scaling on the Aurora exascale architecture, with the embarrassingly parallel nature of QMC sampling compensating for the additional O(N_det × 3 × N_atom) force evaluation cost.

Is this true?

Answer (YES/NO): NO